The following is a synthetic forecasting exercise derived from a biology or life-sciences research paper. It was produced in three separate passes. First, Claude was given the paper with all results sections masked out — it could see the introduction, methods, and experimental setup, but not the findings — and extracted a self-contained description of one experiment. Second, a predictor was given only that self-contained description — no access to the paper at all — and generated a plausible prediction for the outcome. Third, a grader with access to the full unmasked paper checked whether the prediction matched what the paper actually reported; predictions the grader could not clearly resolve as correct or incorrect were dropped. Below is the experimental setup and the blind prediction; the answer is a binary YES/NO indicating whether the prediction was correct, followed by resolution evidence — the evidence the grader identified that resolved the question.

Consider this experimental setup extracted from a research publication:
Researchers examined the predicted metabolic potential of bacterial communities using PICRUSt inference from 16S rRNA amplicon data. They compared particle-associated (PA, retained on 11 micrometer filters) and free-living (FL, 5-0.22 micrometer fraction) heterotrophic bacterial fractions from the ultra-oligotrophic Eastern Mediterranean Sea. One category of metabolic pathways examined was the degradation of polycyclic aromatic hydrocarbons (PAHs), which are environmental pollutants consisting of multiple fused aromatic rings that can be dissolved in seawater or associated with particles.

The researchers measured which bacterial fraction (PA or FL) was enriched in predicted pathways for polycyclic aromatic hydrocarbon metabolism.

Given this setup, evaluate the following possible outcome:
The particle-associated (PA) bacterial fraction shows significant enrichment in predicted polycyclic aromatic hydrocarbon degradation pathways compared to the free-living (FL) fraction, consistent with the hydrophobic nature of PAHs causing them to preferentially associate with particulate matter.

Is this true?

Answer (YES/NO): NO